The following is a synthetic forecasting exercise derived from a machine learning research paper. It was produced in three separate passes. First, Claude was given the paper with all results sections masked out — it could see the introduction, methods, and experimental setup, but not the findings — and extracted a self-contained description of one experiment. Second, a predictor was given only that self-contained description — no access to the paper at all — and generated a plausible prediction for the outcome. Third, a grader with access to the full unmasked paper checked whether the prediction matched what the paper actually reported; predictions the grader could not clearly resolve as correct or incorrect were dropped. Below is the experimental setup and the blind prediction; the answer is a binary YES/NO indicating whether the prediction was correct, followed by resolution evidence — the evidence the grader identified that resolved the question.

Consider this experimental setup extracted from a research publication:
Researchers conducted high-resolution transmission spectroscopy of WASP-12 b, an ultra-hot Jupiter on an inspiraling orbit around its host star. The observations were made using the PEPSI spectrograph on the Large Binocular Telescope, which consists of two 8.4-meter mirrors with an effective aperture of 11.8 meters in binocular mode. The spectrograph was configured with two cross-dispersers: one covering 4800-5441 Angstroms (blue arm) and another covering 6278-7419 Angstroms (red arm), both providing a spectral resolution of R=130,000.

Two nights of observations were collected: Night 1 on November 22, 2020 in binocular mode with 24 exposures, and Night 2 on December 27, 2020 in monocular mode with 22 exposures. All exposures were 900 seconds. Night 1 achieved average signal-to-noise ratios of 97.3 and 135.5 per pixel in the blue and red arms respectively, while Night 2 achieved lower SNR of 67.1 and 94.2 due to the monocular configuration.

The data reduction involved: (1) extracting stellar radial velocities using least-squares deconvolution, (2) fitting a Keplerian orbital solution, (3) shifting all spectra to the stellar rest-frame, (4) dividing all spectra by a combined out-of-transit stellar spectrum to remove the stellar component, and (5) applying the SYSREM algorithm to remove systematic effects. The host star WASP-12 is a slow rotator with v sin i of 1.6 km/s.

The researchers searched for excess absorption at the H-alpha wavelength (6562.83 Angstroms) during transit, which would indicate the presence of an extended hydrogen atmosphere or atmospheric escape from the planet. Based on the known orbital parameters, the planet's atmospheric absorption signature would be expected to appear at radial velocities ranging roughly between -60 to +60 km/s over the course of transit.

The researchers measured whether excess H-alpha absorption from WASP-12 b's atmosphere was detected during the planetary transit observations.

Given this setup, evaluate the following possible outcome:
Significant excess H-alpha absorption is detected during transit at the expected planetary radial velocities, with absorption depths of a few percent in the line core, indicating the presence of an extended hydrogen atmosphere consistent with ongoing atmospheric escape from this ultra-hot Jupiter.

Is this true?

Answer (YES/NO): NO